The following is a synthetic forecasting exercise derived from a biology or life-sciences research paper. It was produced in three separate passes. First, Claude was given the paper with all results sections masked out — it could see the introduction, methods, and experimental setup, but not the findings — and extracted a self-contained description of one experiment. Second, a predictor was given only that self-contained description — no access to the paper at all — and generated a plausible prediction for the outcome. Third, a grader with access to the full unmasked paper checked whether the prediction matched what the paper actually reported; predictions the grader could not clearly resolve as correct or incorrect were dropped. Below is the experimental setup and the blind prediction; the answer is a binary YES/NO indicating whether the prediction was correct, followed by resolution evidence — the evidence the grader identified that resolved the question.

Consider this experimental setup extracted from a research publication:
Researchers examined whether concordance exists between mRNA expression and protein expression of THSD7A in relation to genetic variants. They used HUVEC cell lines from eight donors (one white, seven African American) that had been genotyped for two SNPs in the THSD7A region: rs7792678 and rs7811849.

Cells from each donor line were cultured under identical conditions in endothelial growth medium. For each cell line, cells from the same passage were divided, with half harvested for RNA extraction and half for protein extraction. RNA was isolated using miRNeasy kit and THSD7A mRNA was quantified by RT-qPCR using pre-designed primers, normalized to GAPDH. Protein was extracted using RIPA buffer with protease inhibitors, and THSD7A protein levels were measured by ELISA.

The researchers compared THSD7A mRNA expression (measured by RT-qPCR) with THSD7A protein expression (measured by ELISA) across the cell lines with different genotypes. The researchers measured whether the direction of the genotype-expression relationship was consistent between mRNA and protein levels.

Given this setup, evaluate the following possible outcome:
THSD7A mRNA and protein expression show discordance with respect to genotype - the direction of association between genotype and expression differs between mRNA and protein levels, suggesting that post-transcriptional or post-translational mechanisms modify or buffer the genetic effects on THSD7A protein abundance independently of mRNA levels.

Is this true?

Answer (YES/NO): NO